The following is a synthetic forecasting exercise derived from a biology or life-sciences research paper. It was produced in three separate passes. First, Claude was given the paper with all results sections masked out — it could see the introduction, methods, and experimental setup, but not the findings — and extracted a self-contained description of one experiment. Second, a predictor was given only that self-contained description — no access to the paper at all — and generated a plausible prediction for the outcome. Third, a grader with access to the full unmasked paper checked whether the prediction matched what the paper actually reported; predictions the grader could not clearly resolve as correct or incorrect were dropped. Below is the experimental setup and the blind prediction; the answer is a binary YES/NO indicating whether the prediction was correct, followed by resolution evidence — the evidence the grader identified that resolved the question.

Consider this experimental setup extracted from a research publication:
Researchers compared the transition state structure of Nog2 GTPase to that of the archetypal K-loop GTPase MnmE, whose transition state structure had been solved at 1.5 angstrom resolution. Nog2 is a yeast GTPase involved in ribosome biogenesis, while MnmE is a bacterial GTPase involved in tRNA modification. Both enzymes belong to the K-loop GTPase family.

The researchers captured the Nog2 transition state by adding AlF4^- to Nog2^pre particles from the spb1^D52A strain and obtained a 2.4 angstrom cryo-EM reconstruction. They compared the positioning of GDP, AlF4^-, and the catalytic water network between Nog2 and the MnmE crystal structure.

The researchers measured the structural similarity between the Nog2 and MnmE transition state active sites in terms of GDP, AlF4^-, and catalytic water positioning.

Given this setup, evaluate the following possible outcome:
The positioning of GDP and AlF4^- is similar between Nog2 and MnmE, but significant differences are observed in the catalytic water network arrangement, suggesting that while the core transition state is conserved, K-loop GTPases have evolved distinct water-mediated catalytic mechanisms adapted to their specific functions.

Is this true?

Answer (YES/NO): NO